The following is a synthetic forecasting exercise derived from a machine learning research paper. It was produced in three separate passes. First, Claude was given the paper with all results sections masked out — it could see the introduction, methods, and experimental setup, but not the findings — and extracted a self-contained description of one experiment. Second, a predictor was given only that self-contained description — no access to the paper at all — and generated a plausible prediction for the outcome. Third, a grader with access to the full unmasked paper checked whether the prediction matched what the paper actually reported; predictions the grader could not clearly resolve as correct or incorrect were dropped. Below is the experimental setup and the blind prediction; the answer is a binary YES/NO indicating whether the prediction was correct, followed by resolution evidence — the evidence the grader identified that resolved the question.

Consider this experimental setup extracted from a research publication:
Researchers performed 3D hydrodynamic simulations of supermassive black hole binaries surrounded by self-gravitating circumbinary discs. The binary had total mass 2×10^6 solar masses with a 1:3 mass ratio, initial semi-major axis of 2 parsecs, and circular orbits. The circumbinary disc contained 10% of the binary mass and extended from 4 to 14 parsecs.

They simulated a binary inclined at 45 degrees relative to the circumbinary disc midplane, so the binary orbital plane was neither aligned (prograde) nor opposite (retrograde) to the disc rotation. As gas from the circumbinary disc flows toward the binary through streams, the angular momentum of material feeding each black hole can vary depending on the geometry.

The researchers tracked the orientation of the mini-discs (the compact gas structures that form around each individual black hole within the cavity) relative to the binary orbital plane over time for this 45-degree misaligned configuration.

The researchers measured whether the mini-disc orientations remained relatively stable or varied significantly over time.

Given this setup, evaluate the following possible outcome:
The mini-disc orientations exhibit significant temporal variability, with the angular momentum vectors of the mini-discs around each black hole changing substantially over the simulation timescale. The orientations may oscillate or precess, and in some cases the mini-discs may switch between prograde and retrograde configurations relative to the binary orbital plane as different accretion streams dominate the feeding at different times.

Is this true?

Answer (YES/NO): YES